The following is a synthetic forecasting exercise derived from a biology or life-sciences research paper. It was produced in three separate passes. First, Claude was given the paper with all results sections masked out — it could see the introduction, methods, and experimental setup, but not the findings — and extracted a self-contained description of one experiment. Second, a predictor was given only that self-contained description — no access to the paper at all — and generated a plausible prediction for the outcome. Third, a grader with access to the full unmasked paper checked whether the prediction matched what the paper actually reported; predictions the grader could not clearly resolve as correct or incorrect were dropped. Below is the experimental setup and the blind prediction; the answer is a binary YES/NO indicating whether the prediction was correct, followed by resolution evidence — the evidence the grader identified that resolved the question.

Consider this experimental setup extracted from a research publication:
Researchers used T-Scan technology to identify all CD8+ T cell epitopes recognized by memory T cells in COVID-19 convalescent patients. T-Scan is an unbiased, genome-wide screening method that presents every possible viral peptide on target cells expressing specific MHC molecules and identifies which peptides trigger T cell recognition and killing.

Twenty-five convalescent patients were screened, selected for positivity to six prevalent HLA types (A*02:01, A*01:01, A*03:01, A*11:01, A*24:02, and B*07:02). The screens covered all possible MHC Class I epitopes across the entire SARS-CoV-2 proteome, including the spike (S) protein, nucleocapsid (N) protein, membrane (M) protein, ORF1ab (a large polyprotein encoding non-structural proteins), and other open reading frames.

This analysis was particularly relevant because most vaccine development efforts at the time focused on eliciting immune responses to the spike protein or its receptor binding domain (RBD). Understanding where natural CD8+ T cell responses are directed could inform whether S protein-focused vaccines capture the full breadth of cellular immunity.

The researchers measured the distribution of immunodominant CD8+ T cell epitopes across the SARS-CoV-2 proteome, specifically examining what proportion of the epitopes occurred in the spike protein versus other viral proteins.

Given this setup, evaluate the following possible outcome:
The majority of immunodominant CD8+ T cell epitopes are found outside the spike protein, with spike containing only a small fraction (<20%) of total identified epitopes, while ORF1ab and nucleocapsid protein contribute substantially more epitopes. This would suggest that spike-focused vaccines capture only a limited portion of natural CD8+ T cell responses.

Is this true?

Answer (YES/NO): YES